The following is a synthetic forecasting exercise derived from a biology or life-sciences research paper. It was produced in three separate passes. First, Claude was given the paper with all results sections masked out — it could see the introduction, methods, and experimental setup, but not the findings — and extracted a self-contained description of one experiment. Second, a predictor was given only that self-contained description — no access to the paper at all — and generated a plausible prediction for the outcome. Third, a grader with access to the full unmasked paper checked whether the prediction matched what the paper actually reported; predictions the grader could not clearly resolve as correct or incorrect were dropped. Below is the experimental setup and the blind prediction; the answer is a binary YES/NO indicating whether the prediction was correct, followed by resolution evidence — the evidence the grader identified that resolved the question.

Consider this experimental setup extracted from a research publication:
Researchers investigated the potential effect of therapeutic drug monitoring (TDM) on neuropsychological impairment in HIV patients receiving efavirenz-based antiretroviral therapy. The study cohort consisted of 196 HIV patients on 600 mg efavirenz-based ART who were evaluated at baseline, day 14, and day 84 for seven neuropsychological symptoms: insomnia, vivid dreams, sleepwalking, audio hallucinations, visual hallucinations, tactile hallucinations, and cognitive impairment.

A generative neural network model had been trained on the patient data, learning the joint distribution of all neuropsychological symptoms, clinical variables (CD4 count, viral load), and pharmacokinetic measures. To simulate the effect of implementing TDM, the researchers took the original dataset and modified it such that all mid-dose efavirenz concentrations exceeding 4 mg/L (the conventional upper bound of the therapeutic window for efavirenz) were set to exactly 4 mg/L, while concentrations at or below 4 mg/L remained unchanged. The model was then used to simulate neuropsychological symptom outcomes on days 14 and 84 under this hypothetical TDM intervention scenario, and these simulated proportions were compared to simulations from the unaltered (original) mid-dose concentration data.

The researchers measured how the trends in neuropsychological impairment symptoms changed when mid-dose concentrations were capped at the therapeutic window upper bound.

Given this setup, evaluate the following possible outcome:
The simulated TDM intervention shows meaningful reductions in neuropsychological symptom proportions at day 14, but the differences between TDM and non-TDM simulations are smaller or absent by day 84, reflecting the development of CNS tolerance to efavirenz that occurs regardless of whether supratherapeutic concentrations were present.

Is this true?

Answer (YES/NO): NO